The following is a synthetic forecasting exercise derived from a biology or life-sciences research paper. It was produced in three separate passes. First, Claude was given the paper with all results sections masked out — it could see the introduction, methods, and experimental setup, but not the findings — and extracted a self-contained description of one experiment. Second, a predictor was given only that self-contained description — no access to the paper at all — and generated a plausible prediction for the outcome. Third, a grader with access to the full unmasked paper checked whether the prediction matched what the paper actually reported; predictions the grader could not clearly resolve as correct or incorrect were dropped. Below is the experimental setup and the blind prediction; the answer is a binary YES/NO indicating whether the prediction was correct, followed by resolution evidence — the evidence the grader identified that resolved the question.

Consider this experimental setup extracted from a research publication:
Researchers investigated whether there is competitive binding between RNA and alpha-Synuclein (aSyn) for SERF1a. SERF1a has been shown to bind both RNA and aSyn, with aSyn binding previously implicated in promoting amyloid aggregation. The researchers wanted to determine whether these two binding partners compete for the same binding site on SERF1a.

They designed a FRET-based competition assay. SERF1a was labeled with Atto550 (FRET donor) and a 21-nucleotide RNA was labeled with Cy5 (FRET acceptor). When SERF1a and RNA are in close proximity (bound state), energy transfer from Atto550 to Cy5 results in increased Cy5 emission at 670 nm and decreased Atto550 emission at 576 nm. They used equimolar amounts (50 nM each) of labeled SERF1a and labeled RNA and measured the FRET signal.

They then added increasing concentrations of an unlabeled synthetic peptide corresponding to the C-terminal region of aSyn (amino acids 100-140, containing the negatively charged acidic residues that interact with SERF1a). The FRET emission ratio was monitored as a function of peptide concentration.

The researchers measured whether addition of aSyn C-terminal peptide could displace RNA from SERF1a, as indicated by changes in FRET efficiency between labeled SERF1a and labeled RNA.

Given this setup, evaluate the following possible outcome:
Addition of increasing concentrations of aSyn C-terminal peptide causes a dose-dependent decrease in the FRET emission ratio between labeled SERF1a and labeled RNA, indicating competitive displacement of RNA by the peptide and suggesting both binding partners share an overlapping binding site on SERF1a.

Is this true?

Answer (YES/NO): YES